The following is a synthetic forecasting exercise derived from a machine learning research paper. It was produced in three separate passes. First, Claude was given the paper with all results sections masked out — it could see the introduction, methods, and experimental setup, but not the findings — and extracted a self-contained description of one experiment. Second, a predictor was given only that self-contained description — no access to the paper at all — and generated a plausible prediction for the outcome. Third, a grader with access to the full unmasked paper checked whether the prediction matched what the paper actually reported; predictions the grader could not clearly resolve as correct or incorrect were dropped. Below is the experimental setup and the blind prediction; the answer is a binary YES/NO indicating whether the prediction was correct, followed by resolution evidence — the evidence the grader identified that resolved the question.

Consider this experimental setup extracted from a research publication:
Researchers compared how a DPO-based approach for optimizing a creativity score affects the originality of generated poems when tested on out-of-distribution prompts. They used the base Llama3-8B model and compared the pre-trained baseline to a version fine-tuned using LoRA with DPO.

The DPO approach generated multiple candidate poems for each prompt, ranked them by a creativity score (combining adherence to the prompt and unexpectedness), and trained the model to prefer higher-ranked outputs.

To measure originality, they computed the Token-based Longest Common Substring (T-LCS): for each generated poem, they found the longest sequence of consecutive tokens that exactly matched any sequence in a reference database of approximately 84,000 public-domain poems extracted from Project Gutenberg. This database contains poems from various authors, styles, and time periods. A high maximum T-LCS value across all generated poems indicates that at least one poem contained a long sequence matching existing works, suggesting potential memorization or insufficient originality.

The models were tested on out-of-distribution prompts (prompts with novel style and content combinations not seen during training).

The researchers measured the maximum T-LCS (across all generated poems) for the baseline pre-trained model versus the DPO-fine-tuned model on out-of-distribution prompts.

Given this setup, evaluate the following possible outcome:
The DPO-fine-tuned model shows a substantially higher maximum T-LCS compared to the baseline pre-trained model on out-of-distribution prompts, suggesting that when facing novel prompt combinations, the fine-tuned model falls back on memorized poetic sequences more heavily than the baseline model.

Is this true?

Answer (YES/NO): YES